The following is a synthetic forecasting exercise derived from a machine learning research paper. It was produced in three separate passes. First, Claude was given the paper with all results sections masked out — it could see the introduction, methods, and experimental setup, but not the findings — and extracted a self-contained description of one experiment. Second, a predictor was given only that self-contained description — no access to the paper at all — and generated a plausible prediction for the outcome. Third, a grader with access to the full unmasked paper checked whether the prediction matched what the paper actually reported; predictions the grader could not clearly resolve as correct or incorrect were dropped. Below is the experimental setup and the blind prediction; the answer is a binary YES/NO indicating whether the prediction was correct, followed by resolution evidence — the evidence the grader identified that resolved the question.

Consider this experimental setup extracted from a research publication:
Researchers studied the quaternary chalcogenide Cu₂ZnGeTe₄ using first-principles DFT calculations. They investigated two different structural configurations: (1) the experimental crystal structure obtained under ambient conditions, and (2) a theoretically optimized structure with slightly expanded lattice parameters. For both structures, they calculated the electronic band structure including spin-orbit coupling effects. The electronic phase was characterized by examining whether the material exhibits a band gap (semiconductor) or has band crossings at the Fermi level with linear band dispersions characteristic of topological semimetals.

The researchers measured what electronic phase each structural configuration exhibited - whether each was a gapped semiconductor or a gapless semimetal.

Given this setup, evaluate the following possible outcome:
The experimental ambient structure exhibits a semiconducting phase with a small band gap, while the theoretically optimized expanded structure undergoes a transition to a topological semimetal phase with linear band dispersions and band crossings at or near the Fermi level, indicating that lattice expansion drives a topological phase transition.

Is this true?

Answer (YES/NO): YES